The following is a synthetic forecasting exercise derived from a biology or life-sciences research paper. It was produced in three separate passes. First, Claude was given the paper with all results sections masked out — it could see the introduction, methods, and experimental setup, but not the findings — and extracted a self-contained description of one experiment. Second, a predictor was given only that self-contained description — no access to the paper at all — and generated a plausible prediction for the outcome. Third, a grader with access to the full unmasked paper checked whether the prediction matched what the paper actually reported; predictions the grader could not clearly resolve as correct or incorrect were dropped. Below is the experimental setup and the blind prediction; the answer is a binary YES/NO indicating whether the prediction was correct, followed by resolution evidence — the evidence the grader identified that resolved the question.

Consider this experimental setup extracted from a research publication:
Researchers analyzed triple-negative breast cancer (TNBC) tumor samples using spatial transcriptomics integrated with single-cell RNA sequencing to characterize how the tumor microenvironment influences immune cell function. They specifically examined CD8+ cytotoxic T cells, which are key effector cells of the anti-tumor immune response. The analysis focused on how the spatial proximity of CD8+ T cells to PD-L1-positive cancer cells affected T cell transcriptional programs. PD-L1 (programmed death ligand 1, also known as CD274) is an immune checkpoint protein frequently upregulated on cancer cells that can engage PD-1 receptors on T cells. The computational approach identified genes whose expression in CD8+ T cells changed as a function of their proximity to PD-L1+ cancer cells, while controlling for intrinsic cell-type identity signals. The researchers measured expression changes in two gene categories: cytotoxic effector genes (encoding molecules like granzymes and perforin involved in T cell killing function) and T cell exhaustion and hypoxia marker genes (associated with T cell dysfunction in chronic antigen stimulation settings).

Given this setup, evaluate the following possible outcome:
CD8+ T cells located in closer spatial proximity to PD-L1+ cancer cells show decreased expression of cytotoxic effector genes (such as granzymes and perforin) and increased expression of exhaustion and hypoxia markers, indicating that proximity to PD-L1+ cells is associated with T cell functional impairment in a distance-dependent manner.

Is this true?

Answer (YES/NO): YES